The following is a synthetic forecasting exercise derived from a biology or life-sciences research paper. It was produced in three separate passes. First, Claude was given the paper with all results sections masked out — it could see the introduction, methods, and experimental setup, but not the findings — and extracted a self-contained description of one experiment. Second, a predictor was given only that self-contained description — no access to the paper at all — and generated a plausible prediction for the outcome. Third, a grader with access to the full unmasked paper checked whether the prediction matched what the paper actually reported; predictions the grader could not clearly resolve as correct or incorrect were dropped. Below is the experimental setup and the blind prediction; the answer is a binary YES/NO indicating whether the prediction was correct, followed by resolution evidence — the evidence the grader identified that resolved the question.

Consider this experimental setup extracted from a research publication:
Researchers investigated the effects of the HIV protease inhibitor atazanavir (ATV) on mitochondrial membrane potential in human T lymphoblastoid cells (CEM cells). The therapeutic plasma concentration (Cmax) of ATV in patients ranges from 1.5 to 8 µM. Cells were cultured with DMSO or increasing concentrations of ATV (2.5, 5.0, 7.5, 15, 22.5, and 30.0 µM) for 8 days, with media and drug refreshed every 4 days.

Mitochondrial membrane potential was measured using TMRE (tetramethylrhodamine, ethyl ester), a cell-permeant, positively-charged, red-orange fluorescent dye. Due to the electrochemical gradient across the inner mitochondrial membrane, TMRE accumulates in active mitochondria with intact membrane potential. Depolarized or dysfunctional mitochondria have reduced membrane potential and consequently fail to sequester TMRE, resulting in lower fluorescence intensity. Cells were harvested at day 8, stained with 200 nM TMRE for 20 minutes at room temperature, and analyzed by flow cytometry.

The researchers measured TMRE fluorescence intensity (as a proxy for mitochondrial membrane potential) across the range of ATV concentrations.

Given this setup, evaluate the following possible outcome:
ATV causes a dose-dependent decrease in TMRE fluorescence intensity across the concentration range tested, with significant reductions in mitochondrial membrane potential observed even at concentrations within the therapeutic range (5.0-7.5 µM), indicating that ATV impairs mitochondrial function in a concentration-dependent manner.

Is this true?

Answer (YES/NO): NO